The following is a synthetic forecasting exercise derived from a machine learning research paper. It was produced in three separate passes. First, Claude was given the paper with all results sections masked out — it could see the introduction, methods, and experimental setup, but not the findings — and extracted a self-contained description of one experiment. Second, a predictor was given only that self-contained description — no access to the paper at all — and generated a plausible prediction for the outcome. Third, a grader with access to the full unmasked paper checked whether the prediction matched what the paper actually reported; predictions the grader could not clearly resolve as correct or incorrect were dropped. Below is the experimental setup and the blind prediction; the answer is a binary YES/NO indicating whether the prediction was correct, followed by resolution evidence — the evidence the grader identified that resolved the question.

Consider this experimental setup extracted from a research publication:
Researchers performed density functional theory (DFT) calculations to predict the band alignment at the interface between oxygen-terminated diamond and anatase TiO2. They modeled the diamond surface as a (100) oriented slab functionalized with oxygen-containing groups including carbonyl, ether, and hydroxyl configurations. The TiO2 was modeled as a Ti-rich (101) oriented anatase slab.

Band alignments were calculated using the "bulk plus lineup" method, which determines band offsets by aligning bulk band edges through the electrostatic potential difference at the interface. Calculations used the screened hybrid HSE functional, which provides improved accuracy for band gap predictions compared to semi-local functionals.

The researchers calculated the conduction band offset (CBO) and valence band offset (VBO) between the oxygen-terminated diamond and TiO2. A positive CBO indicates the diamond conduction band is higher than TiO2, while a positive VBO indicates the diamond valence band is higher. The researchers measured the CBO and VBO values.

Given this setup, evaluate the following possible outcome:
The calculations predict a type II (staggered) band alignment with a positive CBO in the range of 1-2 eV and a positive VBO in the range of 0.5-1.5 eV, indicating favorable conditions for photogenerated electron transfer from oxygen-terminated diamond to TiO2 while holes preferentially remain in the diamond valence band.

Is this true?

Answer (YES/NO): NO